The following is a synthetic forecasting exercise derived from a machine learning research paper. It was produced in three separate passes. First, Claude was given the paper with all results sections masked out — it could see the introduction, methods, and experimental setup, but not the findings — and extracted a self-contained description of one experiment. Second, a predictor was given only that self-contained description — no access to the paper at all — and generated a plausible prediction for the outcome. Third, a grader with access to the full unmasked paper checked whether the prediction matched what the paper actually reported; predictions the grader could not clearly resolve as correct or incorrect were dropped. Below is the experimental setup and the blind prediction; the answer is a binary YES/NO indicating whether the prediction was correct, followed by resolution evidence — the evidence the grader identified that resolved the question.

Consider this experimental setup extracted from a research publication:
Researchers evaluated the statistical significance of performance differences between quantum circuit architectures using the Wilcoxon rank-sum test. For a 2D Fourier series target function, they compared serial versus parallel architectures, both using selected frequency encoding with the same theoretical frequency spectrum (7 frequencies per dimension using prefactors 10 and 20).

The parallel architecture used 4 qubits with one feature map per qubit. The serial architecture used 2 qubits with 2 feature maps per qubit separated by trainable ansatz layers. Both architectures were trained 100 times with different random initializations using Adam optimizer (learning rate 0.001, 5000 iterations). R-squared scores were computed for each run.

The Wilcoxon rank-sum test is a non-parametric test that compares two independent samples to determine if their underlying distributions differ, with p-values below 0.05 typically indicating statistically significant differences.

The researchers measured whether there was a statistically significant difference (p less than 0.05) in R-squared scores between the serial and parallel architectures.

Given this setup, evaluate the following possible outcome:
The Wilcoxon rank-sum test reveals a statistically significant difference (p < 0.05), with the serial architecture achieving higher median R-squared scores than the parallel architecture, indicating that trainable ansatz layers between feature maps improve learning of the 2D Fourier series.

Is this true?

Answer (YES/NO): NO